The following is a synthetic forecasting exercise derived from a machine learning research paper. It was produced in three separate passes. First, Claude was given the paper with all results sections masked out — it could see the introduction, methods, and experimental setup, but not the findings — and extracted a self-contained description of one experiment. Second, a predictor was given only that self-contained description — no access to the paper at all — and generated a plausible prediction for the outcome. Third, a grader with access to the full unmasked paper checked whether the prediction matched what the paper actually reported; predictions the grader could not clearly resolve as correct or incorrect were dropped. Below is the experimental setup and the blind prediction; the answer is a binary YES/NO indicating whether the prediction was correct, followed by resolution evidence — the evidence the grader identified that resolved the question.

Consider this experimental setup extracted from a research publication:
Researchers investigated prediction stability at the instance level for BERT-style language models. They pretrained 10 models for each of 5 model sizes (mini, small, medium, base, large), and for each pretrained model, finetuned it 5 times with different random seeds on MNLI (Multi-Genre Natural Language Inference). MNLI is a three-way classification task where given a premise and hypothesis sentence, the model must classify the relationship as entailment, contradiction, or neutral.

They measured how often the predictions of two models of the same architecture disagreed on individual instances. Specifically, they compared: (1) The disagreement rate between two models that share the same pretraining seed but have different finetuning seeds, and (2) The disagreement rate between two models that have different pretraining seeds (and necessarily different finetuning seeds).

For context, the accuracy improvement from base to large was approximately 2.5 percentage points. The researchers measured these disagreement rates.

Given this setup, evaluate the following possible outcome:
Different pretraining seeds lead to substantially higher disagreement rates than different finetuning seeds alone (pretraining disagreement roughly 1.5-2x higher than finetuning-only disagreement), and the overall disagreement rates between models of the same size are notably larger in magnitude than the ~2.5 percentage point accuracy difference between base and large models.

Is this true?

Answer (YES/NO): NO